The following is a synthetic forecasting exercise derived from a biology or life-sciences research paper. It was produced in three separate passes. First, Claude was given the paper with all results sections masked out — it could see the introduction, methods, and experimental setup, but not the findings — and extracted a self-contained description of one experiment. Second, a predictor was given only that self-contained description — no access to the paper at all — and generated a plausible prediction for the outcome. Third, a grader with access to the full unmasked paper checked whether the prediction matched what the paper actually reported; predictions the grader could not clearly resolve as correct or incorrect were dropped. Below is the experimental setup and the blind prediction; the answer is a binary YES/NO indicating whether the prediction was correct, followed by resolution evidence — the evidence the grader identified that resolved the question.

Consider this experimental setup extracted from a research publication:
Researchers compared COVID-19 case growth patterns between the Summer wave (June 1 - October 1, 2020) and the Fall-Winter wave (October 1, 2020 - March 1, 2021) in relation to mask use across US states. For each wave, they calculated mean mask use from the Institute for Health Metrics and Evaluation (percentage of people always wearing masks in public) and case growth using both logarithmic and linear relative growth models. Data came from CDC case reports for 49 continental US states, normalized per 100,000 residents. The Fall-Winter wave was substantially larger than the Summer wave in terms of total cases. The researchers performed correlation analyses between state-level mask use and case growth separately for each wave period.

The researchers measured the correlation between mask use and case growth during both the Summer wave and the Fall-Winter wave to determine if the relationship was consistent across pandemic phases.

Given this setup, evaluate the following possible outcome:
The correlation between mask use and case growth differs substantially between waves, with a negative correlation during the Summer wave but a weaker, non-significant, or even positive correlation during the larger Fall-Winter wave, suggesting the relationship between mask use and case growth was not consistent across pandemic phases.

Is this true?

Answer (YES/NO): NO